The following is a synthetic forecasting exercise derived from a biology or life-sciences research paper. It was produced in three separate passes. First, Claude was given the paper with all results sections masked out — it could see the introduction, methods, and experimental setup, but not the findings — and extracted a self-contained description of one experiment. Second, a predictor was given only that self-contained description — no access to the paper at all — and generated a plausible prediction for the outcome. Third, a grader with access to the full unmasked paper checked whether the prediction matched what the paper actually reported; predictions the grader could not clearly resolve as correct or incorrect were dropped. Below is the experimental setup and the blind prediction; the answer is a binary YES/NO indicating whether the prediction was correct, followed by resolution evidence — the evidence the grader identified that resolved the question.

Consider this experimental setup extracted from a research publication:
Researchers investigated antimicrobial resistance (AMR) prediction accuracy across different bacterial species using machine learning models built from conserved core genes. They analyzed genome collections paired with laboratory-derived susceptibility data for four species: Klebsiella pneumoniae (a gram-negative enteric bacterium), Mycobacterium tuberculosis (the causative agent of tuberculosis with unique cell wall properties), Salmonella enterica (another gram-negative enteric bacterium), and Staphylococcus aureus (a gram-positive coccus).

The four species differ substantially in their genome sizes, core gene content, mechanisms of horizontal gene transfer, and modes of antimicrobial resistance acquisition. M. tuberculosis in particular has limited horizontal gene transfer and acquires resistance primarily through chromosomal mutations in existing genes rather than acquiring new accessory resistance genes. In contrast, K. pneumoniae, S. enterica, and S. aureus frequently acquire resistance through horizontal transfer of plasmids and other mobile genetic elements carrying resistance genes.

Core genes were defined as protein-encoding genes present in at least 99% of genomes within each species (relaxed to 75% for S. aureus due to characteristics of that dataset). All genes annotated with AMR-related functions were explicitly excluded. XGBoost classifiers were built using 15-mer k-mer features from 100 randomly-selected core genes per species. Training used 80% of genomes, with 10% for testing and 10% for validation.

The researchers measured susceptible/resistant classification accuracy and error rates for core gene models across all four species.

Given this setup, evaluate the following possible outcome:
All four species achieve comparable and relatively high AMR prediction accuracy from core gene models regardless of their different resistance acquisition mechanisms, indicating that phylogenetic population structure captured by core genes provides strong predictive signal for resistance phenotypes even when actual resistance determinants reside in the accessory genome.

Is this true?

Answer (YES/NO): YES